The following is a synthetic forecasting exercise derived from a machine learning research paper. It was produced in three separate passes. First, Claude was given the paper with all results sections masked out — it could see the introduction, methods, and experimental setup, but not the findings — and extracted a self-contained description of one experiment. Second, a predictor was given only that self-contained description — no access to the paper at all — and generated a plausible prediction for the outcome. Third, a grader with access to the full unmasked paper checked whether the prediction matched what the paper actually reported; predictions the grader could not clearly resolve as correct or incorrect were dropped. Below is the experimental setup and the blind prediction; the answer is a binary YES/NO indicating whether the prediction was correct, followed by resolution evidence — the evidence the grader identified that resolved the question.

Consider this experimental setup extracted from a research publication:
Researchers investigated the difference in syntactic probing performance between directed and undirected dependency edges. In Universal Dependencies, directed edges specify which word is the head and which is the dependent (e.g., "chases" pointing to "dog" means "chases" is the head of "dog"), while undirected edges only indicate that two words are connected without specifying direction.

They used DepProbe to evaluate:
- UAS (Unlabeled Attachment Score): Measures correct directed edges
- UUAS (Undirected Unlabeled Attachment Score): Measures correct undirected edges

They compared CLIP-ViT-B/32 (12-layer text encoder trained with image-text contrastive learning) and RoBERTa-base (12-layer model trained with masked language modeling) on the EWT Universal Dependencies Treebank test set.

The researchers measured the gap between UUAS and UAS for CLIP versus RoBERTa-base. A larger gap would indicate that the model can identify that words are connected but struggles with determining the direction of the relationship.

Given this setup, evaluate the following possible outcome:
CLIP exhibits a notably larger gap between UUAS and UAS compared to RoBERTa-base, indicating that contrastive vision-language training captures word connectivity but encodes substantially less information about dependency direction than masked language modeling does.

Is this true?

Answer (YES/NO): NO